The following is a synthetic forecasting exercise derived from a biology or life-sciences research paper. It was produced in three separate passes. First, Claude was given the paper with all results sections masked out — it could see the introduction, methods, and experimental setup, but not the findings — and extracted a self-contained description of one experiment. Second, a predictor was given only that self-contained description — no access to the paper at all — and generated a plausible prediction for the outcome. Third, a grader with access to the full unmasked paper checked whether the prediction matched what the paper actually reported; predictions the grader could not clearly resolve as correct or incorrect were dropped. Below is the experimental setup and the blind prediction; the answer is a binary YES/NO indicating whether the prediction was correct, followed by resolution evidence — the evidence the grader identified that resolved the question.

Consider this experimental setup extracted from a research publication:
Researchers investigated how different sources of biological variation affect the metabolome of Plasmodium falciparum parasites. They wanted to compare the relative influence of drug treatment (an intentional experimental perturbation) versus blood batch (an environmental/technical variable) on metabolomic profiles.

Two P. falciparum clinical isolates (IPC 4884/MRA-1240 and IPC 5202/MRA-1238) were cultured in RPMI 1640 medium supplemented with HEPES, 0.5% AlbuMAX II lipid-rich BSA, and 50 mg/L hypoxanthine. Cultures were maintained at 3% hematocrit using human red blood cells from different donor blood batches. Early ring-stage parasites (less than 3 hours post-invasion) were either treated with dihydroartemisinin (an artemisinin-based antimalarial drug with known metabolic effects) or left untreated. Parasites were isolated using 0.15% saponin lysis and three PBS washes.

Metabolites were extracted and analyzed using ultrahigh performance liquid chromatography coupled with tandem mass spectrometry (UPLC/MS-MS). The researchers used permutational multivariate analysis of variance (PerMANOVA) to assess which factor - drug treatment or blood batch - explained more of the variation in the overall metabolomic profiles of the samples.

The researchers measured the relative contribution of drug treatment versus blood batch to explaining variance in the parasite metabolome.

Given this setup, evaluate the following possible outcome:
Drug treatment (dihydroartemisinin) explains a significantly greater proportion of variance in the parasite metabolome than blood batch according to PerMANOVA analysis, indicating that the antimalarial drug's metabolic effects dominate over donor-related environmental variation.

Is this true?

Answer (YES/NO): NO